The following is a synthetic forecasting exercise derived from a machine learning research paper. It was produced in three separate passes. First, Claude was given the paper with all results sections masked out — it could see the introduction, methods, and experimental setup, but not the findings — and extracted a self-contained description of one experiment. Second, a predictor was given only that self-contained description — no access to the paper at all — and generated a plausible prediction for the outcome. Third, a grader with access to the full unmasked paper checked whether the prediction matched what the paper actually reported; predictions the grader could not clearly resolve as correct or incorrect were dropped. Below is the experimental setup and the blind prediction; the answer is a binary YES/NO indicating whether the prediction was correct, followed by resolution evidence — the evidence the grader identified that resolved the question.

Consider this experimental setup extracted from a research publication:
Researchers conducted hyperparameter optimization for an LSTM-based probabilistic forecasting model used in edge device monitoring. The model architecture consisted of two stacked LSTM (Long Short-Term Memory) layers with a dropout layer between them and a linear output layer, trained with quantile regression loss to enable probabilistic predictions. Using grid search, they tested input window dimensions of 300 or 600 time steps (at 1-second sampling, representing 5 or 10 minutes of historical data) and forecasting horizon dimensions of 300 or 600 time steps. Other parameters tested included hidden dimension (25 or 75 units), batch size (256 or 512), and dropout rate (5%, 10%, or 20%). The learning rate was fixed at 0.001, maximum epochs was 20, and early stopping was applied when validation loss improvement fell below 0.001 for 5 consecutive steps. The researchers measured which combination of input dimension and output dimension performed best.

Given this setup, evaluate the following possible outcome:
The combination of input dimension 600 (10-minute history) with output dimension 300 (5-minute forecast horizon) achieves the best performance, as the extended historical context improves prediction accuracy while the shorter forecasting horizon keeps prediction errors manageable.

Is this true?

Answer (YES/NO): NO